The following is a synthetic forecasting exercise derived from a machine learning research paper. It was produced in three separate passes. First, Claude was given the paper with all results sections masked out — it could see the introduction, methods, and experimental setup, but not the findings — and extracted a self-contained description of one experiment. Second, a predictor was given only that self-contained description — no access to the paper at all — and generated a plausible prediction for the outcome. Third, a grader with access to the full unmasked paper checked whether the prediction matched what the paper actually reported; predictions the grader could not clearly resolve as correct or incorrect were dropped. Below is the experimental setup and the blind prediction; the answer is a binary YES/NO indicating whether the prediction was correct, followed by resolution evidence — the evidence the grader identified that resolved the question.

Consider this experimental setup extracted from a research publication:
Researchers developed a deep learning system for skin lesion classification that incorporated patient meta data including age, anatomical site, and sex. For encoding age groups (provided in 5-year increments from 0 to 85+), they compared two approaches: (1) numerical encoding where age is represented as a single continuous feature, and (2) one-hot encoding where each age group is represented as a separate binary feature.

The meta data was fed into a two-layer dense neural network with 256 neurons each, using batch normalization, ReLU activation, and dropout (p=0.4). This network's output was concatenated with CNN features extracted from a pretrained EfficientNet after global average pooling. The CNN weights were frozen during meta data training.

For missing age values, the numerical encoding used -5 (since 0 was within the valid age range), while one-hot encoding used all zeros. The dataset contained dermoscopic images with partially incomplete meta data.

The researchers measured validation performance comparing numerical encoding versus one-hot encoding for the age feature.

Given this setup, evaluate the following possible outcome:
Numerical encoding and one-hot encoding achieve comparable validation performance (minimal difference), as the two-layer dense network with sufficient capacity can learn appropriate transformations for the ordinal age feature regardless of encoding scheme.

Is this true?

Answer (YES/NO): NO